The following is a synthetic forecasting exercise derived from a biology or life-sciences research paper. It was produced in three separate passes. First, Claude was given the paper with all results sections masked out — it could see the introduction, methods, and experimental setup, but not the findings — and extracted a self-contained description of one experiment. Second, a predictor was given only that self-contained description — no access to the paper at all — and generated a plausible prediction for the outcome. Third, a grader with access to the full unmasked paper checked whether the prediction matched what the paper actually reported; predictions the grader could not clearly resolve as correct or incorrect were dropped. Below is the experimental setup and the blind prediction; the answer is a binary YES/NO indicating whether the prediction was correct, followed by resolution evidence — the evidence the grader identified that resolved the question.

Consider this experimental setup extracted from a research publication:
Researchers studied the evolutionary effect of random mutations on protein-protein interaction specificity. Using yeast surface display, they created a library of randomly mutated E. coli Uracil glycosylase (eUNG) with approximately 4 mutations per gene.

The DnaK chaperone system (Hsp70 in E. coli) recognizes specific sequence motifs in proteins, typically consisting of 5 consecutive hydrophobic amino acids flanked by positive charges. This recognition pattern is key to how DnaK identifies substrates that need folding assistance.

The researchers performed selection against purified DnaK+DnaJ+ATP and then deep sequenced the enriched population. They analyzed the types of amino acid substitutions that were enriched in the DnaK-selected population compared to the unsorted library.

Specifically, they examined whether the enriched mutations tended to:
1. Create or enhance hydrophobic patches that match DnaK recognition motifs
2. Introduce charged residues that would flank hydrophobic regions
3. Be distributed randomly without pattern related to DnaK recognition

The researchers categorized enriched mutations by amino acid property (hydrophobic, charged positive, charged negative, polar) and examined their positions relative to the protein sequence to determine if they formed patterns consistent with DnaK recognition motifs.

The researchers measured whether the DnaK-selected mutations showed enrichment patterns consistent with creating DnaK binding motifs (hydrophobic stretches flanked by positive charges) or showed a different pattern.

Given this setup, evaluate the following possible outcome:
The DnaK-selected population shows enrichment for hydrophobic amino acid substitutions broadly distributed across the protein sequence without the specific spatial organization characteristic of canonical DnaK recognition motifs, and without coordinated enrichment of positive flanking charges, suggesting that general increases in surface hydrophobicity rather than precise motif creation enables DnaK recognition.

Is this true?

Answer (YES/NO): NO